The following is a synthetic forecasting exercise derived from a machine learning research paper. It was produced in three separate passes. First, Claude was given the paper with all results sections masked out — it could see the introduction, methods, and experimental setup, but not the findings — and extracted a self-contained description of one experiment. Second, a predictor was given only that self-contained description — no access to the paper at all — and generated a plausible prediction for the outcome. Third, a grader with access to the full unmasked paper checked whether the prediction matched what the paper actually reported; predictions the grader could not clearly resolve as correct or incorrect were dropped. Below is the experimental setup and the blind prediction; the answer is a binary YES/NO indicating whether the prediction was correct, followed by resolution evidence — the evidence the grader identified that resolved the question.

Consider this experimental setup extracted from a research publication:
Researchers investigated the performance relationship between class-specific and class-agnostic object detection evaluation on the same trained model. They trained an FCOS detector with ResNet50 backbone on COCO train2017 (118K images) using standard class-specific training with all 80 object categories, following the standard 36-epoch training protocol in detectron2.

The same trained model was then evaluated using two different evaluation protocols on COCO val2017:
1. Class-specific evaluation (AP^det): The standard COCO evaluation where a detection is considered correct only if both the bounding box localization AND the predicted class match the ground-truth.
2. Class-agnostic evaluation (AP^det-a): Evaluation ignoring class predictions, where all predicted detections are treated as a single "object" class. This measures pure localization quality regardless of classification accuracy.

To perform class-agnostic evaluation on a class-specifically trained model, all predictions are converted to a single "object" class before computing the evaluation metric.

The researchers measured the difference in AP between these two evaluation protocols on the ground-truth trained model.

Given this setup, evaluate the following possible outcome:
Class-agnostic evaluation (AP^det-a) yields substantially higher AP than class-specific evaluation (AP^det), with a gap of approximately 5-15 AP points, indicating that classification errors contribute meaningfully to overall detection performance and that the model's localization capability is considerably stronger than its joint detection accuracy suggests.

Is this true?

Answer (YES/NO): NO